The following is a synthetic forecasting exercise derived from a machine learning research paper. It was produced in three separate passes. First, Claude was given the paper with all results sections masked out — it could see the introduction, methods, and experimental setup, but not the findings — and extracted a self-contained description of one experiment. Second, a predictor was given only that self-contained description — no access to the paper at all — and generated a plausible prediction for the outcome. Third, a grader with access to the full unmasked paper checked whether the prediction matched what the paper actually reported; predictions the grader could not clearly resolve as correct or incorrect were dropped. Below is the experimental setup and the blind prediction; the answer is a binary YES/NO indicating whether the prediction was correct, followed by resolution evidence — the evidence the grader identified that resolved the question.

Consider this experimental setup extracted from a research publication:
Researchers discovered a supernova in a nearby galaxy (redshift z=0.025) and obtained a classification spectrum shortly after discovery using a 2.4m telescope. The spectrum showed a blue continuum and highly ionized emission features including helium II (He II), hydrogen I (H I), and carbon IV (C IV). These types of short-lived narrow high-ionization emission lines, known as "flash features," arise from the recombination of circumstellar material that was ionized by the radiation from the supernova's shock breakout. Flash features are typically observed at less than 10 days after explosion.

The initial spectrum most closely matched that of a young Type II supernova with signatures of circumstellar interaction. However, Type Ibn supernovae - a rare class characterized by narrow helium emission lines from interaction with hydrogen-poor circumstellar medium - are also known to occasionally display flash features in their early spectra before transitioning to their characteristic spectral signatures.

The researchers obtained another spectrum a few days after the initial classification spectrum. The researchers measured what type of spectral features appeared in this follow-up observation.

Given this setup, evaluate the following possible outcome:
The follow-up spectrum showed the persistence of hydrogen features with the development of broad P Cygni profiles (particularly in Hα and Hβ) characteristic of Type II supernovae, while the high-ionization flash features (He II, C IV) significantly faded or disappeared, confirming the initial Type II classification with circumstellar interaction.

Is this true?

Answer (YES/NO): NO